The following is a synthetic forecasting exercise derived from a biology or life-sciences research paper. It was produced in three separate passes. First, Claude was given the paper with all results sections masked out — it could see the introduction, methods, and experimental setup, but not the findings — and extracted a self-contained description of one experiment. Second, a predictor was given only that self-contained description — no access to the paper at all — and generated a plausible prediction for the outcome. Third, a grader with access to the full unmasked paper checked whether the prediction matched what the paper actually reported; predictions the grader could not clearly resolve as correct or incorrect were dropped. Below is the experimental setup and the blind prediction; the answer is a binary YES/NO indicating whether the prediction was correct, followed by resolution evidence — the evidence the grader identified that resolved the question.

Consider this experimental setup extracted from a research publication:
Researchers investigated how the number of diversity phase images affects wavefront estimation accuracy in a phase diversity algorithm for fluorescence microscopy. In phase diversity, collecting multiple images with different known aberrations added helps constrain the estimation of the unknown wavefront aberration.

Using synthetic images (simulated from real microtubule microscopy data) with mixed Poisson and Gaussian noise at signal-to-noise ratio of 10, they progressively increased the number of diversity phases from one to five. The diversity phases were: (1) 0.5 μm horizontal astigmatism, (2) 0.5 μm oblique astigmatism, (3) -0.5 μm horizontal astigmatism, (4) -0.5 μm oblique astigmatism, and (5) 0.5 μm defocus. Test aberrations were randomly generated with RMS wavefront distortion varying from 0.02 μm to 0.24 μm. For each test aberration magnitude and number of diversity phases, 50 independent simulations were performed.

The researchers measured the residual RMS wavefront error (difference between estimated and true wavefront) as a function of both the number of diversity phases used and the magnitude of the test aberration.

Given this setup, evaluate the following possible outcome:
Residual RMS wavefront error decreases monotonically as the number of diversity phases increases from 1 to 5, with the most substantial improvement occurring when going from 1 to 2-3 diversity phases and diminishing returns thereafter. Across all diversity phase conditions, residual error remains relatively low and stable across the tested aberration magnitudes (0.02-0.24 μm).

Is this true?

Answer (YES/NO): NO